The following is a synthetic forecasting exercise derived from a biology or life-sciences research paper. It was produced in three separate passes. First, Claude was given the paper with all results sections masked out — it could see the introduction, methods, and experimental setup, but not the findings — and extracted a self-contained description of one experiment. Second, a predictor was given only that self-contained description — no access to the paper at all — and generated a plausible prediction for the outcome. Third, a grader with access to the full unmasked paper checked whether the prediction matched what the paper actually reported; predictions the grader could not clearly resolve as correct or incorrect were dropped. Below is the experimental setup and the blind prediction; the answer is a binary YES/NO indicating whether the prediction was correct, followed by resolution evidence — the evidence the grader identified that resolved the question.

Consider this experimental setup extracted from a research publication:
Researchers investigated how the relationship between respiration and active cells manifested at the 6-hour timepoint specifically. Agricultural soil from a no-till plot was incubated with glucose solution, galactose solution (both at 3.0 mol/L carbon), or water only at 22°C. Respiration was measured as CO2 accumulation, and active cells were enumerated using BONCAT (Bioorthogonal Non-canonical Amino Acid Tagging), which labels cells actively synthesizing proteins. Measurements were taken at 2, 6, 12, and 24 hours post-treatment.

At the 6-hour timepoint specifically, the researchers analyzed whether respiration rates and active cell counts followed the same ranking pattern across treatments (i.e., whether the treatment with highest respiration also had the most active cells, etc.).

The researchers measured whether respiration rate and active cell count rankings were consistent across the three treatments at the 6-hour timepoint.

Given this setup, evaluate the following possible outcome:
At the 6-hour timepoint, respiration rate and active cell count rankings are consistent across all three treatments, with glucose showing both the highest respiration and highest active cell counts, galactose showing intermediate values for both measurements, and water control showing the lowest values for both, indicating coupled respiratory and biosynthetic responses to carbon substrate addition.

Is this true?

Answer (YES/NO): YES